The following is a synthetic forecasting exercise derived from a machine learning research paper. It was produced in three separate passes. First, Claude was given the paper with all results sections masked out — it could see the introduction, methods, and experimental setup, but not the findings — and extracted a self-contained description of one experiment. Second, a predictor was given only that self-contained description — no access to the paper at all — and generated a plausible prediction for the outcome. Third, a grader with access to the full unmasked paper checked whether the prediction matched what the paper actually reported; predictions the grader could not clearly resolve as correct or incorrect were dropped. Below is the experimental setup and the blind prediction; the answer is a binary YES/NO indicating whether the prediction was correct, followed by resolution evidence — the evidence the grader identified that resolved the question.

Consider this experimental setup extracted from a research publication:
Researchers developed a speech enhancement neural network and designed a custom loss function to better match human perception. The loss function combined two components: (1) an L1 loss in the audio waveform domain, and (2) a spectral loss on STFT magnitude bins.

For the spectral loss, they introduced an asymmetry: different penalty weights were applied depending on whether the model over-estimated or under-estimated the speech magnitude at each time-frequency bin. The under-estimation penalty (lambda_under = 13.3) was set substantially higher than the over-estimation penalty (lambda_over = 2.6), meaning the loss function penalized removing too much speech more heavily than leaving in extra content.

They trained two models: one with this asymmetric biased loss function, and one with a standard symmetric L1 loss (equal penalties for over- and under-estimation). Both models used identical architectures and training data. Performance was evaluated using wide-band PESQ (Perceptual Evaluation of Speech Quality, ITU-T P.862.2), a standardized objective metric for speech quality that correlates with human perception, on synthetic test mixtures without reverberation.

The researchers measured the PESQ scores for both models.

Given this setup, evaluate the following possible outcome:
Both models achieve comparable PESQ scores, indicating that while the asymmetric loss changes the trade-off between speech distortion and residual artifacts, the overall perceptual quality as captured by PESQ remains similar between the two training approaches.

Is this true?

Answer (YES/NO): NO